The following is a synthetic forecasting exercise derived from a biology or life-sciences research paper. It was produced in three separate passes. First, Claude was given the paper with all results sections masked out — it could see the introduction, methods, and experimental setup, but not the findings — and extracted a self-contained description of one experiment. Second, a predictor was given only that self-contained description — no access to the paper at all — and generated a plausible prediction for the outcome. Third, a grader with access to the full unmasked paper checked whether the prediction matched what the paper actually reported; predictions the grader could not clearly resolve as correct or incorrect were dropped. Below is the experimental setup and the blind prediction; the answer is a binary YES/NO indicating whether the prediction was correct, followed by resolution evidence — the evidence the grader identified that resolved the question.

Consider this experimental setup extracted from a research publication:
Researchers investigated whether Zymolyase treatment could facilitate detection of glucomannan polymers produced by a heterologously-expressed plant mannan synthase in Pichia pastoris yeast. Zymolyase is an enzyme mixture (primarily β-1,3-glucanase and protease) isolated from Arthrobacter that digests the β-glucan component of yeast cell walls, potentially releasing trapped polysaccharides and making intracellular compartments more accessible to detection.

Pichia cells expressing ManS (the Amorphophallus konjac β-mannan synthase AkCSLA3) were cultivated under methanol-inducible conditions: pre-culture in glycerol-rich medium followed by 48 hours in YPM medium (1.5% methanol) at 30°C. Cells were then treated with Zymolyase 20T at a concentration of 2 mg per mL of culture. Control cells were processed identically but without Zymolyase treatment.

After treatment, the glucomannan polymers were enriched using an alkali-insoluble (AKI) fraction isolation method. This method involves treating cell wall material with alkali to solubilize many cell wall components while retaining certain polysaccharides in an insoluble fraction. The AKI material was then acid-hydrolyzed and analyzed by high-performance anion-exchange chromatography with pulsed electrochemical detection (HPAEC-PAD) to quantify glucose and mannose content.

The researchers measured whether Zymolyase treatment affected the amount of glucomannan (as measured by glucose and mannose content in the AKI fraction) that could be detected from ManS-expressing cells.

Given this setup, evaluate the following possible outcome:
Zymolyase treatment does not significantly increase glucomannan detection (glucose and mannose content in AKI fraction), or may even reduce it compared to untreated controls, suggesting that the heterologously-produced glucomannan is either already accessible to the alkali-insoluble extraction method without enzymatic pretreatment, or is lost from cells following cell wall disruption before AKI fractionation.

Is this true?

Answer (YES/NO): YES